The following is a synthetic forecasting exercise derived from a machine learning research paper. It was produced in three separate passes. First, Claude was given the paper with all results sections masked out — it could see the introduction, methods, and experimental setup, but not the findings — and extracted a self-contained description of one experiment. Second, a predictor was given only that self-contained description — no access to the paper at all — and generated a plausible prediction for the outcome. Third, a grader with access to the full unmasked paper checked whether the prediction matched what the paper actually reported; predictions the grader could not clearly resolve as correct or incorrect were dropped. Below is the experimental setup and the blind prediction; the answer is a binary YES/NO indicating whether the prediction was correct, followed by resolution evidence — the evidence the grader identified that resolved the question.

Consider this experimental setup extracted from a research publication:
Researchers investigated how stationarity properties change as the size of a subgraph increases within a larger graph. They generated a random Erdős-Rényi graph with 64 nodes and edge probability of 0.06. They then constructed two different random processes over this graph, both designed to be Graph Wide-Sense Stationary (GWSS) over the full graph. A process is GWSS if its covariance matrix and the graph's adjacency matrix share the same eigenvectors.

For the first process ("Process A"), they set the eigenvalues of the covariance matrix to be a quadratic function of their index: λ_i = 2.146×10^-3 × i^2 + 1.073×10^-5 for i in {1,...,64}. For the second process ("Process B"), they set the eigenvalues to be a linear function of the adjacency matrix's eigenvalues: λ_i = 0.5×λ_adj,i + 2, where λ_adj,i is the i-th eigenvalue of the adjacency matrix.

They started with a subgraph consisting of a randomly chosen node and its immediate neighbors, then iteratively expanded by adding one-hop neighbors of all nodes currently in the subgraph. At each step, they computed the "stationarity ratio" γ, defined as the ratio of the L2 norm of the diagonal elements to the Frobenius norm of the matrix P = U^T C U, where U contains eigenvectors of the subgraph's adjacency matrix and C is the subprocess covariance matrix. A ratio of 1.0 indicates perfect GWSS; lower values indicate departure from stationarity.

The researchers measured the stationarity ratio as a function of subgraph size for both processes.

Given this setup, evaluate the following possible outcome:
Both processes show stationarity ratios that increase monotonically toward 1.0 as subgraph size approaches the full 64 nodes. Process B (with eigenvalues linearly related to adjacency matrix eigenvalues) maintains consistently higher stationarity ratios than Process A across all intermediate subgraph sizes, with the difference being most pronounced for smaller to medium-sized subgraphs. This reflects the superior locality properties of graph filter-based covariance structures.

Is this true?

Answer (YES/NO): NO